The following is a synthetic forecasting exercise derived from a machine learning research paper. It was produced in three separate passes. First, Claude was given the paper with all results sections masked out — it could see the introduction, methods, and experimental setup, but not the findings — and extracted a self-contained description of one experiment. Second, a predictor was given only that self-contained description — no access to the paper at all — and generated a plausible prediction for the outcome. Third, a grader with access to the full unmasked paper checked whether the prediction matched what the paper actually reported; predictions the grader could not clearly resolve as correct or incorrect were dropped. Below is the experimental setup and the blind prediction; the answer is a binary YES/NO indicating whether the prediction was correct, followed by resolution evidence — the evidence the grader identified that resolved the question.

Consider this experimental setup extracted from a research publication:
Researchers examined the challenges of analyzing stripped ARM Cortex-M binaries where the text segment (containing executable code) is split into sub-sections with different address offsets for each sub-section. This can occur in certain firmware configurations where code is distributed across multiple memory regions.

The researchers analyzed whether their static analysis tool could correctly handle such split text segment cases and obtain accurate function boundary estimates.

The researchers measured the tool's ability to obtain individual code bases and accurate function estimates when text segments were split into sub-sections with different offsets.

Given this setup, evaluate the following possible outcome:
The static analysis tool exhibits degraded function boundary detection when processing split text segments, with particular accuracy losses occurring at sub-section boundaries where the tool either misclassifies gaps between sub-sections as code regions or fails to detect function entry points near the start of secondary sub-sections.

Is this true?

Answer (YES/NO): NO